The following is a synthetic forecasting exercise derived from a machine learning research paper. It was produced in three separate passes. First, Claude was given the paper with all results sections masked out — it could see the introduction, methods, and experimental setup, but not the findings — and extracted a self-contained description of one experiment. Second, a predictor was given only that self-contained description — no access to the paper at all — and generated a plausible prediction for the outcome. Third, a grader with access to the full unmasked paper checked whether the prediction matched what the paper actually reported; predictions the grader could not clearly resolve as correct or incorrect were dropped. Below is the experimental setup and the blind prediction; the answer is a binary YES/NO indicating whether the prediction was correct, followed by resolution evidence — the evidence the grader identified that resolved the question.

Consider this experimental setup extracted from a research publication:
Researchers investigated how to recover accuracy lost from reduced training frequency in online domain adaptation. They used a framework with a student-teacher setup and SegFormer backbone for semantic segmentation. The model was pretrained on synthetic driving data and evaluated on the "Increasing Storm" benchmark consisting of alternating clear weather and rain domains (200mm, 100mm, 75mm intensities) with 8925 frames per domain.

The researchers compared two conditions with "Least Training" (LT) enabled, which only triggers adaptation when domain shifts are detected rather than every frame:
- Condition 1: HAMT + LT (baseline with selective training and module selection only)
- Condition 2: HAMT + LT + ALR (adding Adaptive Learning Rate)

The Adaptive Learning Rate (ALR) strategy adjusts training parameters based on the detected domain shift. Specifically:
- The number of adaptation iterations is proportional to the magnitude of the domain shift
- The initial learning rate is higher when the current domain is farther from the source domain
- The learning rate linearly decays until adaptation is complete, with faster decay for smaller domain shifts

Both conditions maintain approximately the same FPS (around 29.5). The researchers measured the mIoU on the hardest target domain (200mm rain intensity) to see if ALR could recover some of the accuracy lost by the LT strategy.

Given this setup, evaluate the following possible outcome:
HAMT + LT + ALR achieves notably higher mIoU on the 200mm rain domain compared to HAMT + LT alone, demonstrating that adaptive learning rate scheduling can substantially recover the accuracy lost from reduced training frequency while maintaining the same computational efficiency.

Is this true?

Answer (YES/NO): NO